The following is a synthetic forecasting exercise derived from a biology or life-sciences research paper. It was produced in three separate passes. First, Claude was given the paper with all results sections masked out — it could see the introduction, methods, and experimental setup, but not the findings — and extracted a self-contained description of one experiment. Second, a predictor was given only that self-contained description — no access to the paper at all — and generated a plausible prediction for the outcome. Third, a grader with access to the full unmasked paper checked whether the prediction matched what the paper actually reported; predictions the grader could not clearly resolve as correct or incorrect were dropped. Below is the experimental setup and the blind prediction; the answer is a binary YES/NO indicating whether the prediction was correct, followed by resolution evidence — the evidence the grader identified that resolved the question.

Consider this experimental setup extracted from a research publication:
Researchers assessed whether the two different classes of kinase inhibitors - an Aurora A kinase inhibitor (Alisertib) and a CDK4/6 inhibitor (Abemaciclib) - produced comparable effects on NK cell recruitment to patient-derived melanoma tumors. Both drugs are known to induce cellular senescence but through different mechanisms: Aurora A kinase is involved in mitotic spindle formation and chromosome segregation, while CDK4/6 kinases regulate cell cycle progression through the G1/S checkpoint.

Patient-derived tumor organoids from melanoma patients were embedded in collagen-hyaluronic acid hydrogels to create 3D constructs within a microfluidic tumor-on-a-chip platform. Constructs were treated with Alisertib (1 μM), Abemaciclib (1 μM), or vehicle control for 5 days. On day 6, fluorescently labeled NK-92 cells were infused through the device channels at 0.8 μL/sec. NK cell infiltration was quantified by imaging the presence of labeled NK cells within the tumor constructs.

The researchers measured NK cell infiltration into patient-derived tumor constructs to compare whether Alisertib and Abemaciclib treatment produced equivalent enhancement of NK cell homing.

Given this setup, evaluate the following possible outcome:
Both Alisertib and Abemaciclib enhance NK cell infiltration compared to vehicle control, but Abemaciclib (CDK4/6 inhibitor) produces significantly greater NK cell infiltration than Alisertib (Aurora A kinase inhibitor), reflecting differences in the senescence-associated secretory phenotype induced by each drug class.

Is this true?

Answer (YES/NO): NO